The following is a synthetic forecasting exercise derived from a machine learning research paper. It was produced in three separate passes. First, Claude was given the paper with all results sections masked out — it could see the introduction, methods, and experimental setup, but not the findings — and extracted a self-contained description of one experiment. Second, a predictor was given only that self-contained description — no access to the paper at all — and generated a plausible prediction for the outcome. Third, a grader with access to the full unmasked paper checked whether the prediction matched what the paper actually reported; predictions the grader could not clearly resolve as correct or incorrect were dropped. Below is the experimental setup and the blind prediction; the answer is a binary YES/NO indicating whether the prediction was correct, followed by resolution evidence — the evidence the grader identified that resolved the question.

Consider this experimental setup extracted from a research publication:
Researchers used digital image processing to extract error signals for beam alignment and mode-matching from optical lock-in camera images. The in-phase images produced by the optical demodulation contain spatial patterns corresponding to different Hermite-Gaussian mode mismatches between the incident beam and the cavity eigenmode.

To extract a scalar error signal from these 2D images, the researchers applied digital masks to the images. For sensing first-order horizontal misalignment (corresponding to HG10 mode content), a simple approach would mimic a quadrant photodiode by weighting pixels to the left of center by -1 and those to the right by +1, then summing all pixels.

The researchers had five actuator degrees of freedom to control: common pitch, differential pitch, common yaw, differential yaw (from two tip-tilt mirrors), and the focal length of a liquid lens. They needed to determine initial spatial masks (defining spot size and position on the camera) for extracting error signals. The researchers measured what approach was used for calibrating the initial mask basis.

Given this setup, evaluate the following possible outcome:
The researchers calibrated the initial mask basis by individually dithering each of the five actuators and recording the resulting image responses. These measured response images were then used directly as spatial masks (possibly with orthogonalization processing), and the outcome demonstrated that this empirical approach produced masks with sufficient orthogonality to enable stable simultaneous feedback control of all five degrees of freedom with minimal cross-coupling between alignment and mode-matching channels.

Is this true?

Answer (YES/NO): NO